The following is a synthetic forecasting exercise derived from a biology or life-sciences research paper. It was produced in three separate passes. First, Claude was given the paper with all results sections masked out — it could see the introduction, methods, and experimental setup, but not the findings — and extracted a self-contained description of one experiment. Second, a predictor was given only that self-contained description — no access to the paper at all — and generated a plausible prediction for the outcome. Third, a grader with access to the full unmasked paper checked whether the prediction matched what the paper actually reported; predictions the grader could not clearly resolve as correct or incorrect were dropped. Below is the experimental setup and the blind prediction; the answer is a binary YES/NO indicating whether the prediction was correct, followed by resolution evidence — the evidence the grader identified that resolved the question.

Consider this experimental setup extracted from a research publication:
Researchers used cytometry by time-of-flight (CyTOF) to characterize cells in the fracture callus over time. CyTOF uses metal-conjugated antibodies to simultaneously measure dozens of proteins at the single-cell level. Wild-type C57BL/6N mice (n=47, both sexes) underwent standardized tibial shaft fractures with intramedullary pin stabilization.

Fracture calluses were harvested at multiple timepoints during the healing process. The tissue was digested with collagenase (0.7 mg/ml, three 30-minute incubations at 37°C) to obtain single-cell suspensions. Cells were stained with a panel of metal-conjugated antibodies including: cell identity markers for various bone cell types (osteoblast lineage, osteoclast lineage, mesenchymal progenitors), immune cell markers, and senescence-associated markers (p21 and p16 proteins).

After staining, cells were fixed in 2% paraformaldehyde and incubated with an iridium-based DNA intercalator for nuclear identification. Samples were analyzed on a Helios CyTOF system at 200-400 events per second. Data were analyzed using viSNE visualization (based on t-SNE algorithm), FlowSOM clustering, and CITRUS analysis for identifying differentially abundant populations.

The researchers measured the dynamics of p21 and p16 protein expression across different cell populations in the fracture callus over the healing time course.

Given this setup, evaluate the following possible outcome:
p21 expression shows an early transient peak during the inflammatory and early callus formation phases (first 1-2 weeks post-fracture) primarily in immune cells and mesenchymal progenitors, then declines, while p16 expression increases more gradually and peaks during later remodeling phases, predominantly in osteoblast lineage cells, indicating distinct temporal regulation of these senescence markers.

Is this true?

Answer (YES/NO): YES